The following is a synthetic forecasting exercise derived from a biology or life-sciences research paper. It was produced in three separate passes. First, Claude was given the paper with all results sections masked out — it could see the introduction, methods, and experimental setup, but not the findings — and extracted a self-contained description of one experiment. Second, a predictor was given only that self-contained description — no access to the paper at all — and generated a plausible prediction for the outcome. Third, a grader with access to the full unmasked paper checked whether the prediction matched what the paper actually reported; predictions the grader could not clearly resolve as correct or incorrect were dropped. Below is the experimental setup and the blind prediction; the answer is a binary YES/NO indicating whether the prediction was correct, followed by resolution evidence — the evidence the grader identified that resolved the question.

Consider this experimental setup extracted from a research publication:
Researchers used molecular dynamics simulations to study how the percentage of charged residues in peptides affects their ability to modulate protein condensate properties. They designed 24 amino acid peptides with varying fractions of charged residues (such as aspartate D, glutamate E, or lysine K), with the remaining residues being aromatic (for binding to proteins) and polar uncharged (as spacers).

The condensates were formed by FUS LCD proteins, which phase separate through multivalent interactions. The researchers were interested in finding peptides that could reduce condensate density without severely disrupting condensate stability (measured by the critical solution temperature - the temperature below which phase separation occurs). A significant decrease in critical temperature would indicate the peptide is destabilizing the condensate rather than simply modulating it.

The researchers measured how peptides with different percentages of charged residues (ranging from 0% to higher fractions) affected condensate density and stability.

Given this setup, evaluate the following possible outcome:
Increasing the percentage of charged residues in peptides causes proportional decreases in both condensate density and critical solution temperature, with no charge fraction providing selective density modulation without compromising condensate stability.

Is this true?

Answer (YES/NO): NO